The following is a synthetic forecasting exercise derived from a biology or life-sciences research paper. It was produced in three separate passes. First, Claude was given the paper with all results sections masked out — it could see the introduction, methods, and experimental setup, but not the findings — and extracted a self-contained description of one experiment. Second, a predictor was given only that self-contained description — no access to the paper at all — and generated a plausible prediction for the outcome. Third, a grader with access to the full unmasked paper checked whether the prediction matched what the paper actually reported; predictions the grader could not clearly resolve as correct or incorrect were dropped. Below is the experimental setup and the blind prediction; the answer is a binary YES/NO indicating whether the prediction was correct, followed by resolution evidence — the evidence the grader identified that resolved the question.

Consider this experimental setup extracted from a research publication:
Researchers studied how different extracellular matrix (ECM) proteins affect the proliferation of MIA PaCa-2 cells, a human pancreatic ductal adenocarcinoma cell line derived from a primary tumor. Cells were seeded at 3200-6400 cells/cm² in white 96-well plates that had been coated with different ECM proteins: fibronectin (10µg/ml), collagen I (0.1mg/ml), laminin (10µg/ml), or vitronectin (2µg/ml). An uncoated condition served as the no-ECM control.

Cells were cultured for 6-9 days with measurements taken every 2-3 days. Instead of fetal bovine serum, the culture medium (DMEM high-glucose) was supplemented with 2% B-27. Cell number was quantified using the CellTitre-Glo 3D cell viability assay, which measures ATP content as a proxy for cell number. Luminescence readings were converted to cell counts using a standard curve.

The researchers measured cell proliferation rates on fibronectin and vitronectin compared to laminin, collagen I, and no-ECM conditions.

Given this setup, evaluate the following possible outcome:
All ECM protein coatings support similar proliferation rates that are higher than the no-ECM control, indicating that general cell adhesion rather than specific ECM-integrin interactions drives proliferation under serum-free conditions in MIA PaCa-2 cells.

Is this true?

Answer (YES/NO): NO